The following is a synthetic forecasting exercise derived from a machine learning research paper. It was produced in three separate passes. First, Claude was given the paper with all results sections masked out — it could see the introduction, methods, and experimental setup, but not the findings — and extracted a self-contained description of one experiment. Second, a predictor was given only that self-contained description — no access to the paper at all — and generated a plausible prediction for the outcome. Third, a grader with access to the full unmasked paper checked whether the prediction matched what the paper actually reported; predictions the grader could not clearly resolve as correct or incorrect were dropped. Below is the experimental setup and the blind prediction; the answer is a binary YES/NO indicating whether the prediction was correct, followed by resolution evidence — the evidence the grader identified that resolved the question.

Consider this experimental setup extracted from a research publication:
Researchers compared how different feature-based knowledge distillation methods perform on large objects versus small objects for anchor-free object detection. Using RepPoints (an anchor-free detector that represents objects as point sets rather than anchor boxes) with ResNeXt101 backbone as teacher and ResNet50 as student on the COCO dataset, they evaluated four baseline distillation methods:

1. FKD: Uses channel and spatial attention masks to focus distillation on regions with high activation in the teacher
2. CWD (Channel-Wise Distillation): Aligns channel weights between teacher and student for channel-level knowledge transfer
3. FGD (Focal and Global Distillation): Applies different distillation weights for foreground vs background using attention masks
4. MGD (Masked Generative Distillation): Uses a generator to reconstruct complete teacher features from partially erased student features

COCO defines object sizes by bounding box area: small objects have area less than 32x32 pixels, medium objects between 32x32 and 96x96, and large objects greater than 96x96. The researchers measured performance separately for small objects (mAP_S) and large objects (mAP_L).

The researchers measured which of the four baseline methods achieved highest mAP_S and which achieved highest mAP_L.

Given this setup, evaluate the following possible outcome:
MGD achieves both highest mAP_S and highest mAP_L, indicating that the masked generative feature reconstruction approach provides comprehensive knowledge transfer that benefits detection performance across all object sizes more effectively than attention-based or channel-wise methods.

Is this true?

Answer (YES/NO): YES